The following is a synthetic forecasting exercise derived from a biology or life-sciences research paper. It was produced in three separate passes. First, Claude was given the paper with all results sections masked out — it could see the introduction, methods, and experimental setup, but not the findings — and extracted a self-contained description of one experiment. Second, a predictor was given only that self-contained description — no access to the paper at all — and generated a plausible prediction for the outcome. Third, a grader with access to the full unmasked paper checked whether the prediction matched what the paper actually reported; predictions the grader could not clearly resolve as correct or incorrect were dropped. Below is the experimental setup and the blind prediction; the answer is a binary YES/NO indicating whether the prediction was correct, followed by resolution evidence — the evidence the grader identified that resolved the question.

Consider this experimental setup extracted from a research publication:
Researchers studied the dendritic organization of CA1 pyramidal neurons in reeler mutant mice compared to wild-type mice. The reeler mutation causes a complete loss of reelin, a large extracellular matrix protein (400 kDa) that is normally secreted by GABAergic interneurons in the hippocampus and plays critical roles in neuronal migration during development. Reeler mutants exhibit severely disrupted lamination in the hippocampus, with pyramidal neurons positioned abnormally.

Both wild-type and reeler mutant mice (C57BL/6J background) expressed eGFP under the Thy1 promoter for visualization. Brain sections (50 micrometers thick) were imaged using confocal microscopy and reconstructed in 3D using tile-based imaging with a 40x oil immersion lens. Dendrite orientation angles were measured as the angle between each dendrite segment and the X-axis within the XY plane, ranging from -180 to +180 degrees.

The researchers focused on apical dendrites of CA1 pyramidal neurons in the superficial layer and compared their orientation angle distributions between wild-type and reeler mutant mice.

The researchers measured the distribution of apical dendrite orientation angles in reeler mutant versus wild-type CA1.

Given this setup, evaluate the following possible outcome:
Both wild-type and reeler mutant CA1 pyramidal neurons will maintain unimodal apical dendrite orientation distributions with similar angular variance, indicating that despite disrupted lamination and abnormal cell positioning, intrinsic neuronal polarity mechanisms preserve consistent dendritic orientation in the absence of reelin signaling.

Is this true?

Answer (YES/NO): NO